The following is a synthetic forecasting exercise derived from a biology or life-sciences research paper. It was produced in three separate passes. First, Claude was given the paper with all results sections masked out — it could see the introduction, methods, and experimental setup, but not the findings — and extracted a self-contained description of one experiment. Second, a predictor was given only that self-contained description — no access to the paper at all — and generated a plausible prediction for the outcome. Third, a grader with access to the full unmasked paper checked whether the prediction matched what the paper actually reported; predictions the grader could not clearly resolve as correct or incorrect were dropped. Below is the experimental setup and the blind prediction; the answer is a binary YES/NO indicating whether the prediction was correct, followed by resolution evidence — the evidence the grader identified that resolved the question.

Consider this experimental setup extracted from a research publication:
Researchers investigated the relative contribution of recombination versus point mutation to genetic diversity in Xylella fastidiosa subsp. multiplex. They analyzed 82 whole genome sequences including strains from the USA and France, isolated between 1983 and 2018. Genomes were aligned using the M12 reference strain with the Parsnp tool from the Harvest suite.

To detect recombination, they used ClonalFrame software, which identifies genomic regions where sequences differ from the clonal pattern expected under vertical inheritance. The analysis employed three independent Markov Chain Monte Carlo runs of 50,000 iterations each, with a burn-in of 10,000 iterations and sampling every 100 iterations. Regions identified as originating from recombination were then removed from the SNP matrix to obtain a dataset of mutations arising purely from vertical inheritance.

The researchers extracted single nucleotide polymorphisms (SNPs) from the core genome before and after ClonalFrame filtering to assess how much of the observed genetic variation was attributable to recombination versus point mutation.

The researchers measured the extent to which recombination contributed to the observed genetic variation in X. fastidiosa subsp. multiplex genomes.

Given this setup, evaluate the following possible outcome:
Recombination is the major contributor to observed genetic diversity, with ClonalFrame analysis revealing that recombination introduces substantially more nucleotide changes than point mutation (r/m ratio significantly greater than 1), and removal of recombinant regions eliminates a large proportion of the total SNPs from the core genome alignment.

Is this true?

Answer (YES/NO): NO